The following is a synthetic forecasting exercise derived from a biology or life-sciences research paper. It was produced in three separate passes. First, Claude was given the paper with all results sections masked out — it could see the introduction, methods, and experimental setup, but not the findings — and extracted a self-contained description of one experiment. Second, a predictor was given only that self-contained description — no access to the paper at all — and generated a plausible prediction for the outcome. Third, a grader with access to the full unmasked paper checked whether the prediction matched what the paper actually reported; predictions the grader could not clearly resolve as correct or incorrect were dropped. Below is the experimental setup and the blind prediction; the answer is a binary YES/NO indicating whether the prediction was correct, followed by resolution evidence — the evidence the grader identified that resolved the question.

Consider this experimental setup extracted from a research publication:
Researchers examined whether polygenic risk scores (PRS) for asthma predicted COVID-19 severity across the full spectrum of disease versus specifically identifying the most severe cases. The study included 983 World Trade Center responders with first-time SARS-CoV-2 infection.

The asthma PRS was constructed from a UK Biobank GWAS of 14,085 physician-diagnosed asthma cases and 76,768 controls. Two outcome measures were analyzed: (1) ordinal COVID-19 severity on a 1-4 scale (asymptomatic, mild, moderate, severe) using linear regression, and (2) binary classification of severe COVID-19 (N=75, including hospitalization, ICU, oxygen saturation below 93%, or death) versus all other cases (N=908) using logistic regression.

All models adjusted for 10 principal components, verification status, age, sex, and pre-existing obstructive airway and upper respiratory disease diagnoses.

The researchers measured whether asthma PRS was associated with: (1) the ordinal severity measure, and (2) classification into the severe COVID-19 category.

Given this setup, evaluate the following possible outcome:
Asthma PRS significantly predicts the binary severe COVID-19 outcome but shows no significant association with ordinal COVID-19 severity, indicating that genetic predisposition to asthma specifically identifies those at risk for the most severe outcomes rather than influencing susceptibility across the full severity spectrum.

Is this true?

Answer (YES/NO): NO